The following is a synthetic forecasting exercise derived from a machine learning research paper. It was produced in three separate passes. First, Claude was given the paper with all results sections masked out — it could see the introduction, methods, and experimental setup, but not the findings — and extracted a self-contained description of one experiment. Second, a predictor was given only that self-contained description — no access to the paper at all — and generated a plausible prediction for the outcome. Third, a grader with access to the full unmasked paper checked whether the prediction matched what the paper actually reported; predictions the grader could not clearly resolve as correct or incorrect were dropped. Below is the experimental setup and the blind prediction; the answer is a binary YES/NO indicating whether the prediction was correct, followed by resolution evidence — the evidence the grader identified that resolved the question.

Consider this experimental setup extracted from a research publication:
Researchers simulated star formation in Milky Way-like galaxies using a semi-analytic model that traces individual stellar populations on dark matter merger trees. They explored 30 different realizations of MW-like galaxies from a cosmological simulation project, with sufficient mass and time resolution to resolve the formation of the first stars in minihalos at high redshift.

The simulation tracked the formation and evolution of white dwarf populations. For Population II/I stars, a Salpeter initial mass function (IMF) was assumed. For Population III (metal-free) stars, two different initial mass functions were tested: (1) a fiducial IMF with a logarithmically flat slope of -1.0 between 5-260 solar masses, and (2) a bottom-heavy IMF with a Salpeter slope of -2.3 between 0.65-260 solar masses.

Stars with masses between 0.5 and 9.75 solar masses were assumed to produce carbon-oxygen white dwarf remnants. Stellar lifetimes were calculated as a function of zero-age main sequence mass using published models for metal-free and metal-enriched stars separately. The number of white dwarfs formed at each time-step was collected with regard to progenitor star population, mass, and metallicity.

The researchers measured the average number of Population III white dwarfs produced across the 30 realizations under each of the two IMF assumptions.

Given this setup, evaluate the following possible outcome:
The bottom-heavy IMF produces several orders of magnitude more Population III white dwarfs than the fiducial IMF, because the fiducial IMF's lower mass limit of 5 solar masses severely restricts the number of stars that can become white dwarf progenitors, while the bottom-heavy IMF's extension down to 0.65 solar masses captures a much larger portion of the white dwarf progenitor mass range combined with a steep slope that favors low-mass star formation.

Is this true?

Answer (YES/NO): YES